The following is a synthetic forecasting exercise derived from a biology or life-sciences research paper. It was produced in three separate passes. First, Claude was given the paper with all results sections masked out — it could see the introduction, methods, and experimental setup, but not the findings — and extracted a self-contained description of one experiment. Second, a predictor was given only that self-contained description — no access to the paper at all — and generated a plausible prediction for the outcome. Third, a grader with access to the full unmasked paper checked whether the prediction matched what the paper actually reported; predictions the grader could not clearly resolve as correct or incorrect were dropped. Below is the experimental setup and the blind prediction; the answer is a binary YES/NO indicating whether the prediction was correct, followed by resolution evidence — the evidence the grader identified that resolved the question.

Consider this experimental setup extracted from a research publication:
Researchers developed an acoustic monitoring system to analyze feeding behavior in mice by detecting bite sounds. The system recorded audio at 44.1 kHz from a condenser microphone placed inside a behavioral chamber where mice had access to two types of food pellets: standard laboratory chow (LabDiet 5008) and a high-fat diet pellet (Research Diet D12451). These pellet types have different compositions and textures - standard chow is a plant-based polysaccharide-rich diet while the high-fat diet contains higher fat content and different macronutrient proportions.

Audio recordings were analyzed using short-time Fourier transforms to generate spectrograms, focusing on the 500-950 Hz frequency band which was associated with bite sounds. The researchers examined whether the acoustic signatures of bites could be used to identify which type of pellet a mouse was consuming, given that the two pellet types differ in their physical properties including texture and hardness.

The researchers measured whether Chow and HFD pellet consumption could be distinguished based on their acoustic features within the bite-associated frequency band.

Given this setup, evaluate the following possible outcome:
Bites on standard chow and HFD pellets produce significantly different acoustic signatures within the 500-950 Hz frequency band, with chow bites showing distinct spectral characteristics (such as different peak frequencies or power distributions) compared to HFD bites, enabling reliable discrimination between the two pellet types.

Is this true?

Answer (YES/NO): NO